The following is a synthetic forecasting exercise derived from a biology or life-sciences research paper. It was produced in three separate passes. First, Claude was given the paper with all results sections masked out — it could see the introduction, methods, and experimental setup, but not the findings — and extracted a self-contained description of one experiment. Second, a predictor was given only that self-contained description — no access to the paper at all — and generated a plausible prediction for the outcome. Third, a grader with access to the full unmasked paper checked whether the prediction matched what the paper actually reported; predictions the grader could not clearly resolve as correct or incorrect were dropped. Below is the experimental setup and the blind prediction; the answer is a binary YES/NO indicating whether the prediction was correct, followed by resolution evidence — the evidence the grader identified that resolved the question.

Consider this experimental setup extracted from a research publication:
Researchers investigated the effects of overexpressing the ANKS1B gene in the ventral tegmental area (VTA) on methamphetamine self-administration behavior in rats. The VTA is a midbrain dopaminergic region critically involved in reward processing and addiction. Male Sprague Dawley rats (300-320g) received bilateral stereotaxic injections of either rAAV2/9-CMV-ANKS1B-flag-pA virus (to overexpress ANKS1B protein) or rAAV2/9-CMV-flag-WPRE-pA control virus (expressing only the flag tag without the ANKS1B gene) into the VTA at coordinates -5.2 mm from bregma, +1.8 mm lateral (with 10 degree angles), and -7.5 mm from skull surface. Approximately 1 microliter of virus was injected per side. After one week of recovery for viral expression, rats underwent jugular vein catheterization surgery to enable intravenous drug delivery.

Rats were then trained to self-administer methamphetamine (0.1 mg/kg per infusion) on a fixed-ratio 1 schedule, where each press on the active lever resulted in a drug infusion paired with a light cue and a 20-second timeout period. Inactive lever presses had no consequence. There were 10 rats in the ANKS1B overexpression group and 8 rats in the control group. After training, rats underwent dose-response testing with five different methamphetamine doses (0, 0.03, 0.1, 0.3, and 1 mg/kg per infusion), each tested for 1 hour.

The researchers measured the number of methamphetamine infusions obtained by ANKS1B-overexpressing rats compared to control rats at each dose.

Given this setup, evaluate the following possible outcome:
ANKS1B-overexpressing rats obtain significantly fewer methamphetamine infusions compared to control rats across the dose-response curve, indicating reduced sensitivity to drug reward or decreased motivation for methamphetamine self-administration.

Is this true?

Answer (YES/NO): YES